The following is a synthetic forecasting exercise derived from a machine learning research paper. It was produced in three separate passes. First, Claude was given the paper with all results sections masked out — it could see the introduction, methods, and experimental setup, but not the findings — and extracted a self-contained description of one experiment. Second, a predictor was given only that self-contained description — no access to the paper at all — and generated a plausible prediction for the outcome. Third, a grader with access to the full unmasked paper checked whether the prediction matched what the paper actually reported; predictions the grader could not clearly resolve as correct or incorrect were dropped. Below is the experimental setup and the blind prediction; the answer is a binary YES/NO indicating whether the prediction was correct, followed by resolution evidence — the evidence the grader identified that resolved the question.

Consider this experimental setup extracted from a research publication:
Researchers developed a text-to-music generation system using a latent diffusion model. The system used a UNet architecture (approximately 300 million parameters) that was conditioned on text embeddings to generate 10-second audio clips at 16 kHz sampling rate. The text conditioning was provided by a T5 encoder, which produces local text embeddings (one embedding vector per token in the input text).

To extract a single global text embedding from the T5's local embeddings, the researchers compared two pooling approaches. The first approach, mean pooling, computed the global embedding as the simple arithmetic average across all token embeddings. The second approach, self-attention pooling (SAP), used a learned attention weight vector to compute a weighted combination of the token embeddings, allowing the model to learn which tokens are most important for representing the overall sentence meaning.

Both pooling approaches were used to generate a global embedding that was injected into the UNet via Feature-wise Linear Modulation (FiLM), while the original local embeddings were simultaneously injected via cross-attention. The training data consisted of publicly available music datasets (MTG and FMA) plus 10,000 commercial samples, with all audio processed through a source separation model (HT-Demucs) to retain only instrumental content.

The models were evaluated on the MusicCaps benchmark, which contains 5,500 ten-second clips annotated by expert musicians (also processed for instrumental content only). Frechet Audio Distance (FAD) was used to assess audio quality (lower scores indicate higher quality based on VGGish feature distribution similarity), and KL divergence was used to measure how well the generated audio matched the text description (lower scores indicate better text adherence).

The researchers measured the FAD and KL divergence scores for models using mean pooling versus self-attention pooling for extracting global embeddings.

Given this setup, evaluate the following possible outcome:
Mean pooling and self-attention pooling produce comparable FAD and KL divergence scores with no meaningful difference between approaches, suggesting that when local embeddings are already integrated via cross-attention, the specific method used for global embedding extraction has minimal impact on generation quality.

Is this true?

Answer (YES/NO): NO